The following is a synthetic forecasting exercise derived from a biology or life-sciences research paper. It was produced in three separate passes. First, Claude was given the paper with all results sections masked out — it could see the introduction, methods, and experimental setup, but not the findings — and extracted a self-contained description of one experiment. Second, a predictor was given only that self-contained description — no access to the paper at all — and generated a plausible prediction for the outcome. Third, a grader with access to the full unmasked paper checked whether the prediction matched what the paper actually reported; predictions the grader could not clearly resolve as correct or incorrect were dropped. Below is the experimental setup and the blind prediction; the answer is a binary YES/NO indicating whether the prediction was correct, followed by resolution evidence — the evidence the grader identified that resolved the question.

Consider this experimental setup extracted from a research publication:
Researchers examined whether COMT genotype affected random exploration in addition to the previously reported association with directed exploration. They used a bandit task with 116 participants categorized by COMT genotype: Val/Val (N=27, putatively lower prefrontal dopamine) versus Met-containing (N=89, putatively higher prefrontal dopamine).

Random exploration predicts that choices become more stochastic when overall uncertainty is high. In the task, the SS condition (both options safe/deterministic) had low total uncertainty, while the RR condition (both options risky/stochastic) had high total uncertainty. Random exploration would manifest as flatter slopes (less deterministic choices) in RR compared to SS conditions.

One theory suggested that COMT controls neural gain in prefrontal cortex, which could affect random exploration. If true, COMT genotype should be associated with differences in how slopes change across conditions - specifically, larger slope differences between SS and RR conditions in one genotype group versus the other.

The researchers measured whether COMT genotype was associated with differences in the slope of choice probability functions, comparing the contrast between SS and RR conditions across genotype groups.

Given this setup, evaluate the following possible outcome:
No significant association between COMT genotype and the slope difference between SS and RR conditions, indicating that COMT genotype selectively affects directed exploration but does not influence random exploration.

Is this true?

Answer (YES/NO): YES